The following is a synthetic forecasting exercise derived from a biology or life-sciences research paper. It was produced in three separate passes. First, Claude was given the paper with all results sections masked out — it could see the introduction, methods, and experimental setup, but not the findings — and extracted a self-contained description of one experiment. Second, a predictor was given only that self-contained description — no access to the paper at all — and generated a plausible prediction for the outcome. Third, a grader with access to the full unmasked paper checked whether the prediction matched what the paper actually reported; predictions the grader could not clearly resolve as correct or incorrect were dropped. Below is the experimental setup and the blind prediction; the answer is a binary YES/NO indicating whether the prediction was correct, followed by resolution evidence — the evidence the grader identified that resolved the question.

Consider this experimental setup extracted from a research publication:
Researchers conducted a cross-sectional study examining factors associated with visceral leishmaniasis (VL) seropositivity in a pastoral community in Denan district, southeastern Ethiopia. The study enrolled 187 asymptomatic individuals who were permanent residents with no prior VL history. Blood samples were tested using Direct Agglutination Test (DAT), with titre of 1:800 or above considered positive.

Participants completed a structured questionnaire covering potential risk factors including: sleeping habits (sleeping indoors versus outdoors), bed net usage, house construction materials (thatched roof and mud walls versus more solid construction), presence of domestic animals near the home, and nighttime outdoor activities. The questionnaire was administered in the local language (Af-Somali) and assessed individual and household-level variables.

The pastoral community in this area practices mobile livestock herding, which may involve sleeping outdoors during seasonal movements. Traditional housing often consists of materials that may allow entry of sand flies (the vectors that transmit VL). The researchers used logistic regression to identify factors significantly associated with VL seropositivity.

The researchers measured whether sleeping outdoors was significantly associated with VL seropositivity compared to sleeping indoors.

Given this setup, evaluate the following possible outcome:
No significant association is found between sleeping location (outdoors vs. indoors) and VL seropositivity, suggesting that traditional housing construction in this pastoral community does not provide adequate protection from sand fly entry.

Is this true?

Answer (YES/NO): NO